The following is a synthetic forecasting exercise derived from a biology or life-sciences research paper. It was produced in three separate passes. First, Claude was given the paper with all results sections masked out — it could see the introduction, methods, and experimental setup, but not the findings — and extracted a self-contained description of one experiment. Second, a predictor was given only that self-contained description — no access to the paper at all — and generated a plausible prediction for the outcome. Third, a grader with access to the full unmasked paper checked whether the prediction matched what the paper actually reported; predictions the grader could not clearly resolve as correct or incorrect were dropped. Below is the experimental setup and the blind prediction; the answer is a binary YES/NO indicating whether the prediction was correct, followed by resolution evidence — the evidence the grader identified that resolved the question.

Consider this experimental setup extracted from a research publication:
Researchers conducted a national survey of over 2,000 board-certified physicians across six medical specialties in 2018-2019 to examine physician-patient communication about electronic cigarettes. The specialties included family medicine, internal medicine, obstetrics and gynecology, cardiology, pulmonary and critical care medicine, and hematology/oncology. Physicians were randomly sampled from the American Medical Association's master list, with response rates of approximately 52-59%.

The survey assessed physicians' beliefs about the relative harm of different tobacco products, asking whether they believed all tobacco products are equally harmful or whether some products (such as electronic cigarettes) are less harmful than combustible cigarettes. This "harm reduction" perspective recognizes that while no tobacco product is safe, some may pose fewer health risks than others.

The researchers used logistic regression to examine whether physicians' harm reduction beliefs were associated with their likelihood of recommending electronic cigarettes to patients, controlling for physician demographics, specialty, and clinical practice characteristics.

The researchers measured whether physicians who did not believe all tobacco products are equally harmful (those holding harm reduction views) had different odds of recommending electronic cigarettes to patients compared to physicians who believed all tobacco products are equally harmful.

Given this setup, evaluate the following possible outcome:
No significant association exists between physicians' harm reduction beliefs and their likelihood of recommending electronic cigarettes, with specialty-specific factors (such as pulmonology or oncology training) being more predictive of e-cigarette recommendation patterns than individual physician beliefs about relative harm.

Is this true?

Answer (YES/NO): NO